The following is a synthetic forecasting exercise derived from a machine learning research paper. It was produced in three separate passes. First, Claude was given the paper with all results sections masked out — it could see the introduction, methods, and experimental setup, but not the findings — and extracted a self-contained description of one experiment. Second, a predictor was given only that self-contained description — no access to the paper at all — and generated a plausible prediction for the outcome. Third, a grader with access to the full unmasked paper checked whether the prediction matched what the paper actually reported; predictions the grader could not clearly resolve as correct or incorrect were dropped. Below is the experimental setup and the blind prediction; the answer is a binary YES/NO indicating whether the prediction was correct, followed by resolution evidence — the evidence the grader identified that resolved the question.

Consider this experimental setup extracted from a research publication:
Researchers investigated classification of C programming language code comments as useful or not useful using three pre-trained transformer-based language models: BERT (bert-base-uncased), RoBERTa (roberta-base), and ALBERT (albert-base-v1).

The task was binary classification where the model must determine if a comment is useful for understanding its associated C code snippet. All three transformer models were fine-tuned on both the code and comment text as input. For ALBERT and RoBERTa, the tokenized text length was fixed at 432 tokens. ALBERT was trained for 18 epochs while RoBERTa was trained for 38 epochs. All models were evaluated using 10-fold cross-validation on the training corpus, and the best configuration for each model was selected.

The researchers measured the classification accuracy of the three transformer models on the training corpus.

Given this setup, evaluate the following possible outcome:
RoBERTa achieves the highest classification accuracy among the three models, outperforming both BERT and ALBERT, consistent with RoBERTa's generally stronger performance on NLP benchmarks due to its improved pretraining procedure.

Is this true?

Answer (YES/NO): NO